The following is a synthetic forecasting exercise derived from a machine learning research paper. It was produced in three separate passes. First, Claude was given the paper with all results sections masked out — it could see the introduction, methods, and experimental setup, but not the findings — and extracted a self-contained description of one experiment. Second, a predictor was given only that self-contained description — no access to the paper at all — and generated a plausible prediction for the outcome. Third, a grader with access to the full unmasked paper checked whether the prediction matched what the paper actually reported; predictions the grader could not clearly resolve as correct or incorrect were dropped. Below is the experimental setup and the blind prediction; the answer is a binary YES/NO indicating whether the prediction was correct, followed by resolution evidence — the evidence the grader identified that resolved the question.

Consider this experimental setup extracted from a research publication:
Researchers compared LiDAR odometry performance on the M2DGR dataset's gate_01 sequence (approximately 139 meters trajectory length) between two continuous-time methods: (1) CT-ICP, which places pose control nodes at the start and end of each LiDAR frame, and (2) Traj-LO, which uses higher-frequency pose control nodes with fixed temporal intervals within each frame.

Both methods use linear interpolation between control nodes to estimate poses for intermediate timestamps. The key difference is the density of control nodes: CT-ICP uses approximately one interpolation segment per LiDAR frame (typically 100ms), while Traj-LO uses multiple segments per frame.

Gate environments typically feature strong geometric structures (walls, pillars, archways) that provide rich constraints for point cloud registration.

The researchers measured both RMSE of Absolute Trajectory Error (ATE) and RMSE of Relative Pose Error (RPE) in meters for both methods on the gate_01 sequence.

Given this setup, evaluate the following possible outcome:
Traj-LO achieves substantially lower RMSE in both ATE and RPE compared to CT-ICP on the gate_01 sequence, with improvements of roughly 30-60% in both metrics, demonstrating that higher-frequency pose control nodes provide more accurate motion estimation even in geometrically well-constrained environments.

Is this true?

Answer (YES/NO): NO